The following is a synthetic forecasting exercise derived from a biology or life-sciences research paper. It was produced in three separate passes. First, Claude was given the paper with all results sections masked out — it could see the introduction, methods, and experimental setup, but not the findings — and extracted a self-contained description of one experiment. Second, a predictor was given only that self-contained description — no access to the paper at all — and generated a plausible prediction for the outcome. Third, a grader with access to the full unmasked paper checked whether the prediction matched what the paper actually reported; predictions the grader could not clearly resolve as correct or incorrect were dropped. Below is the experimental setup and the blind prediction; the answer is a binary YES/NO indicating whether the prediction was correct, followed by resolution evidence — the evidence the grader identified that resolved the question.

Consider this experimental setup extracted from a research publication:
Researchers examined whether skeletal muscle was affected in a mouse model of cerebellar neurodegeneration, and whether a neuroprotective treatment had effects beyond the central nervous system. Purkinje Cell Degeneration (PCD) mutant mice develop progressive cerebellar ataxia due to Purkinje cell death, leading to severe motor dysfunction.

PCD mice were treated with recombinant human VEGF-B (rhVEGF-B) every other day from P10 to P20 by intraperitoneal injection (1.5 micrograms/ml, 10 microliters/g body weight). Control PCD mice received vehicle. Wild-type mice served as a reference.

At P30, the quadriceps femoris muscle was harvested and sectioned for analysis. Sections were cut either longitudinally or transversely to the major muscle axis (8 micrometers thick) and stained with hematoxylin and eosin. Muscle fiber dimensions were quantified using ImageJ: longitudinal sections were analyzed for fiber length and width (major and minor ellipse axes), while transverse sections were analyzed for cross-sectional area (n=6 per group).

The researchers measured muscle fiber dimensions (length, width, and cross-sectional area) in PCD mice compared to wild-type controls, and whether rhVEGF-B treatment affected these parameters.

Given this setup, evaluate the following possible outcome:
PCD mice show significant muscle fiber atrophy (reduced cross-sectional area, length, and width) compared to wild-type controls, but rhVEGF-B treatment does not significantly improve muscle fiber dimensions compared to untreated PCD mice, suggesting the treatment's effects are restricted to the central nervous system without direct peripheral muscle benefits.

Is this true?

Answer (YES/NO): NO